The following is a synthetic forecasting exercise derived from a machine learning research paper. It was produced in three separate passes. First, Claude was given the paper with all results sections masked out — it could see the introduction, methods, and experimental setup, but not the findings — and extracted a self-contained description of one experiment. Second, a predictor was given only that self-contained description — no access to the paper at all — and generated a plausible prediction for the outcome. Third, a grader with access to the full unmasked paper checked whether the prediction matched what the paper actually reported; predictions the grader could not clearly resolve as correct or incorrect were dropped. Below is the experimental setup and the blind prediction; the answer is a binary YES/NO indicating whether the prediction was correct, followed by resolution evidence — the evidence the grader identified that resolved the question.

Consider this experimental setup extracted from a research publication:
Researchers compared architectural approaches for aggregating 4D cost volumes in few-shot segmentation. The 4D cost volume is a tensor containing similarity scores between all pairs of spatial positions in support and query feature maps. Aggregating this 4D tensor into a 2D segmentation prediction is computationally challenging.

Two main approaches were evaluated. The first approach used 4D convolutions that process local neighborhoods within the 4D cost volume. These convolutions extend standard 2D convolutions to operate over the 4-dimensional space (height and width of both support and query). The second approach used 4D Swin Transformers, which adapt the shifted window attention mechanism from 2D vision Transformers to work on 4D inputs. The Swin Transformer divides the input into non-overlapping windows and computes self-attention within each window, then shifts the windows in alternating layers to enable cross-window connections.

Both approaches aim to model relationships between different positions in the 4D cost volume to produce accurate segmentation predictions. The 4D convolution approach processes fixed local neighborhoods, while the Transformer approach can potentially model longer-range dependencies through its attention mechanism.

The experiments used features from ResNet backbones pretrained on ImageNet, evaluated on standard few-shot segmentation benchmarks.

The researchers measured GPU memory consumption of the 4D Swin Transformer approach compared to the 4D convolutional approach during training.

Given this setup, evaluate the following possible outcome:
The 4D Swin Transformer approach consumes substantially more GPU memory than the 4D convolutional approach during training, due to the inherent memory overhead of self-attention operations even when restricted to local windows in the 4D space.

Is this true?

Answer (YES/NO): YES